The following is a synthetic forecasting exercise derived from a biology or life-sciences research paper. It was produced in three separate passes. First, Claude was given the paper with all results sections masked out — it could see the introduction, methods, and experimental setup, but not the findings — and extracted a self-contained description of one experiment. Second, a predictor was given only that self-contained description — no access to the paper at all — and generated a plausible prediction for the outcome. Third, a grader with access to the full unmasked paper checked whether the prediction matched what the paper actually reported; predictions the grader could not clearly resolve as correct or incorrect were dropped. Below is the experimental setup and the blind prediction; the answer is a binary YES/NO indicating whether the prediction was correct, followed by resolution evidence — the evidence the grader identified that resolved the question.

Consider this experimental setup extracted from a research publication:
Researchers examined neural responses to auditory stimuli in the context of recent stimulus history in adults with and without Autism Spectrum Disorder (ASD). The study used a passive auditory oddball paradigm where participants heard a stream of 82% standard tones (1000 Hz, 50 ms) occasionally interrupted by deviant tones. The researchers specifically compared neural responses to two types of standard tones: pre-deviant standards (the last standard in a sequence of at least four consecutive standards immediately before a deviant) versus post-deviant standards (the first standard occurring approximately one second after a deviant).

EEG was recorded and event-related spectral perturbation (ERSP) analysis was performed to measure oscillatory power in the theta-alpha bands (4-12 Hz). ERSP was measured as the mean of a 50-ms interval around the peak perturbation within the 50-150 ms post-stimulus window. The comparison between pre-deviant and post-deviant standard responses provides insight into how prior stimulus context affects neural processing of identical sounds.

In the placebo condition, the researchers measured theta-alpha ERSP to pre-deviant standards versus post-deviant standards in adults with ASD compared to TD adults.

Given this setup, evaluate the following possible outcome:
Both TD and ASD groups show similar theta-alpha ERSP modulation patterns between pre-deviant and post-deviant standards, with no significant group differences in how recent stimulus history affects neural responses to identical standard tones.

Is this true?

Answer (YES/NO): NO